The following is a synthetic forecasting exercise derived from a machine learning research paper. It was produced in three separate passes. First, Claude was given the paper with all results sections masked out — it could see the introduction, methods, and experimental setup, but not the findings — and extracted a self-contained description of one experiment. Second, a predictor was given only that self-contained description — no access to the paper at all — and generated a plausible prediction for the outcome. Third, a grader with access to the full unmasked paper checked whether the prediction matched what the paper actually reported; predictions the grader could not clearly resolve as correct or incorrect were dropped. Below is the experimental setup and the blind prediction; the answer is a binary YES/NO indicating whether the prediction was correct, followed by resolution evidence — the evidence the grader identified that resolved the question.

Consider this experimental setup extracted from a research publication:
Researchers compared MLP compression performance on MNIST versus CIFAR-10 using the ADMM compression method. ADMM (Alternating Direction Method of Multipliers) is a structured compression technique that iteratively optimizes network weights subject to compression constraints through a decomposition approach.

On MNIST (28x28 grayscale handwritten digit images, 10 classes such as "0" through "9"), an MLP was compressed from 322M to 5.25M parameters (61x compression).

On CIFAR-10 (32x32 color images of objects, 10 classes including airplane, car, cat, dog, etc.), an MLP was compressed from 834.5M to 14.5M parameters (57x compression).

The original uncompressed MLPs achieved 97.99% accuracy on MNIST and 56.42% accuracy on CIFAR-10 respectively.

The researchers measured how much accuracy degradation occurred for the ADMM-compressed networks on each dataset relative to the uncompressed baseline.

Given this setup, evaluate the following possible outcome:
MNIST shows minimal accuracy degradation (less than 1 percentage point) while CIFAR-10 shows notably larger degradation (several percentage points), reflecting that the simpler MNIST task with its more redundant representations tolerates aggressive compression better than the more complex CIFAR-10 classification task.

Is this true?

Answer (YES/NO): NO